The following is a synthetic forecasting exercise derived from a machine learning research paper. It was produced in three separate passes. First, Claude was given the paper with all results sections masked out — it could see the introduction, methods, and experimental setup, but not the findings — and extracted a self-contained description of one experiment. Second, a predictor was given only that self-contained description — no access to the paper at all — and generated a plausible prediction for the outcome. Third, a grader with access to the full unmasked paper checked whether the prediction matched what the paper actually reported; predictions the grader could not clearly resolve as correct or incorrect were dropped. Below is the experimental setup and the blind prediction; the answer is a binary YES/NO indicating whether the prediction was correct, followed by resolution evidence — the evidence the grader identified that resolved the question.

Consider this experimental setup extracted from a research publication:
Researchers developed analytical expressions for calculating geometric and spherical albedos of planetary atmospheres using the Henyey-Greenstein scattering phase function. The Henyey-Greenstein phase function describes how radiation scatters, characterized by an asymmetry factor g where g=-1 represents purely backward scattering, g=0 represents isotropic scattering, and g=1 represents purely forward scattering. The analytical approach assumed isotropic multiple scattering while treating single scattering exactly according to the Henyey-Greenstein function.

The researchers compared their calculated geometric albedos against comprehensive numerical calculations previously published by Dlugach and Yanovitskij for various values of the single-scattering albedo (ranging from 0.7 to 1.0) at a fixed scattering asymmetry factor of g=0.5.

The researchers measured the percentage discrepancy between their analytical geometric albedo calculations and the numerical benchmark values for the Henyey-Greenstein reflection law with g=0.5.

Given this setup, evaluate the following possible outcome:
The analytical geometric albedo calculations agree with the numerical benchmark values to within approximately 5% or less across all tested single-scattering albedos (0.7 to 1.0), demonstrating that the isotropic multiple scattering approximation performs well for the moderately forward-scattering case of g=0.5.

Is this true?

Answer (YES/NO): NO